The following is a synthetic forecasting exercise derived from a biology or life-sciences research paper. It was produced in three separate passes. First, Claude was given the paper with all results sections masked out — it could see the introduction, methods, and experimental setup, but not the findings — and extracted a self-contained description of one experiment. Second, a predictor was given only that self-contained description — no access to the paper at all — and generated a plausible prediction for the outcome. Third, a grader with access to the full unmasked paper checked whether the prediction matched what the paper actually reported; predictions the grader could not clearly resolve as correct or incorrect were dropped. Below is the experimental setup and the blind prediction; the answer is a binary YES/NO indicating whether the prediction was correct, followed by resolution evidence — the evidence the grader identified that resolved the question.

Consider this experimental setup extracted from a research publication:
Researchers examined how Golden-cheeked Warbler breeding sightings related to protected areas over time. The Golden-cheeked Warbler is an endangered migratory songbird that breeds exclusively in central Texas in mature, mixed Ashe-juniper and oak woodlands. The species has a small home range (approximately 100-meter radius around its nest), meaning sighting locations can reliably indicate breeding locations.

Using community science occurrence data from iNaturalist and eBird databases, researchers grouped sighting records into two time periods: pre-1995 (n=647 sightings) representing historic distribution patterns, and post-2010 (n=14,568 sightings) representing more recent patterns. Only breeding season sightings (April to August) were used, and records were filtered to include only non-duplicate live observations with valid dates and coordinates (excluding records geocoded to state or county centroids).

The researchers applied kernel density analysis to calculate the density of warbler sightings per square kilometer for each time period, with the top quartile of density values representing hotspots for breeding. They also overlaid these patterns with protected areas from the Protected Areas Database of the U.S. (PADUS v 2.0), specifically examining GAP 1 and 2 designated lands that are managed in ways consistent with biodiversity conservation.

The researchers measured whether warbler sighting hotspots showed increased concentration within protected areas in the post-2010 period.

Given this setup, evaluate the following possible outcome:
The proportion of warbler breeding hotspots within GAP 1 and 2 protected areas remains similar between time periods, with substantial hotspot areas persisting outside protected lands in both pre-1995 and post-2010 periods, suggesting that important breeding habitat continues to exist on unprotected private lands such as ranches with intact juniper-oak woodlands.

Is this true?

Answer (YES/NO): NO